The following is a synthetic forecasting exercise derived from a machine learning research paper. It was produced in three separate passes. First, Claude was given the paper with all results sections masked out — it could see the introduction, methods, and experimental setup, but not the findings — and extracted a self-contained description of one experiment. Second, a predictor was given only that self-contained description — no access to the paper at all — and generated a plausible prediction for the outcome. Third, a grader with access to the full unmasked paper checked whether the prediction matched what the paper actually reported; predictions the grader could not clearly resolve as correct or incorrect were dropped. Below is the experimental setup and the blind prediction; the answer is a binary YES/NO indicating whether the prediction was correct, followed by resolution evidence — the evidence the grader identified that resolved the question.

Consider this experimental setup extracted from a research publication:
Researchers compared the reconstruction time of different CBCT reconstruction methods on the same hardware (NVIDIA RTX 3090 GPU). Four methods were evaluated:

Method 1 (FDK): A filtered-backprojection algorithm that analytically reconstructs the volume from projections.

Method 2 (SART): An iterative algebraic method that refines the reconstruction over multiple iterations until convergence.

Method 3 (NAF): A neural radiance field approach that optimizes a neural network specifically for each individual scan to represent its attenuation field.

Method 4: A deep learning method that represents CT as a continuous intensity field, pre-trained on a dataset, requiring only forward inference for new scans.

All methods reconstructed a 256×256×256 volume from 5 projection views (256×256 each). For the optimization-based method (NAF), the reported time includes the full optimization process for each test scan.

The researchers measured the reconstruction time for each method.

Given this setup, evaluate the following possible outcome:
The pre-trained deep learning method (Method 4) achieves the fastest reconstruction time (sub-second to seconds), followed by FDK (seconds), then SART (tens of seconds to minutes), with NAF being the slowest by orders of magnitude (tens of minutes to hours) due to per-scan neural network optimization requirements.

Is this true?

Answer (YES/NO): NO